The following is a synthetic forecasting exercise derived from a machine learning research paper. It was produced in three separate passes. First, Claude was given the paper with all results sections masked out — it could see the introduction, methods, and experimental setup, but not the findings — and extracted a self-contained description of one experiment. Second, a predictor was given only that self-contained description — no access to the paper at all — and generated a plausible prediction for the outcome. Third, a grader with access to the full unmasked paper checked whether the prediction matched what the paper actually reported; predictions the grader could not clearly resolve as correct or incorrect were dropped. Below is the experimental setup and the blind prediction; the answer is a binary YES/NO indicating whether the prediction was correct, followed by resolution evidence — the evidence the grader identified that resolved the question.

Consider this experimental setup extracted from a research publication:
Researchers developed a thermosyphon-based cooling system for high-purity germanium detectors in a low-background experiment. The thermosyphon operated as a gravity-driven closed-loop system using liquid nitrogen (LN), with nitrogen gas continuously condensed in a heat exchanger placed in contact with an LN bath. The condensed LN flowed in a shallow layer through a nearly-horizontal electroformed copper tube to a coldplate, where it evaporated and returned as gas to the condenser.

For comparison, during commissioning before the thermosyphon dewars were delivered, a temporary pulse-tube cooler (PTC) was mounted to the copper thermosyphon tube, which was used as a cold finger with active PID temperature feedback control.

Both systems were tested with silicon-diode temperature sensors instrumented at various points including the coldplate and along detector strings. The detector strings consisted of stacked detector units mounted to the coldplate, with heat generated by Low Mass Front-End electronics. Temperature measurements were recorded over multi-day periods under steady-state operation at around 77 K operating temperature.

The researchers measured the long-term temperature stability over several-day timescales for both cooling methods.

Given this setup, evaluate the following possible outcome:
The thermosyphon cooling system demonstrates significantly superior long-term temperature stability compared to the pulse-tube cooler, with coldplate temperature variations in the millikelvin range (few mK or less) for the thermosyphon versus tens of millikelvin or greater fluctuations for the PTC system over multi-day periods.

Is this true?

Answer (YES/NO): NO